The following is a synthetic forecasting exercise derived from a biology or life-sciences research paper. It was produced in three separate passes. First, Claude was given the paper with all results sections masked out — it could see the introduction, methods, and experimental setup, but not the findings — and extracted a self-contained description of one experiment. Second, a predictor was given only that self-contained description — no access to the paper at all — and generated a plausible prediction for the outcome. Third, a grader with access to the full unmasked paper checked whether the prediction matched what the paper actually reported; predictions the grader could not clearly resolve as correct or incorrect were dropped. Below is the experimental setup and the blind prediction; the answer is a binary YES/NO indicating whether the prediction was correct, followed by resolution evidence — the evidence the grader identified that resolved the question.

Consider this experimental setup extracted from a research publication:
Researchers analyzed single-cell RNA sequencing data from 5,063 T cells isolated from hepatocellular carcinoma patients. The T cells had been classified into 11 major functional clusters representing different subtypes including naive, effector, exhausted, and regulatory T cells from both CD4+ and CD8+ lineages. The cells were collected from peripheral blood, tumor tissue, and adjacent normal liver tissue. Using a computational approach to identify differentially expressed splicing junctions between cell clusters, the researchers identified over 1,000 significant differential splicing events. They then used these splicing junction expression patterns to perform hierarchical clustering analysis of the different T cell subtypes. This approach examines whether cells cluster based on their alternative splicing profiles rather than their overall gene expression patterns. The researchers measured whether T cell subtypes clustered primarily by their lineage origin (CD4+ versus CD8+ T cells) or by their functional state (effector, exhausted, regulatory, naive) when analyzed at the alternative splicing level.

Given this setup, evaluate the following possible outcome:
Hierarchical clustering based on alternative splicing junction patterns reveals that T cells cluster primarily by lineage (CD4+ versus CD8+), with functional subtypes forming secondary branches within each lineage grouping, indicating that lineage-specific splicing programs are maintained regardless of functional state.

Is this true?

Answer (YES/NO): NO